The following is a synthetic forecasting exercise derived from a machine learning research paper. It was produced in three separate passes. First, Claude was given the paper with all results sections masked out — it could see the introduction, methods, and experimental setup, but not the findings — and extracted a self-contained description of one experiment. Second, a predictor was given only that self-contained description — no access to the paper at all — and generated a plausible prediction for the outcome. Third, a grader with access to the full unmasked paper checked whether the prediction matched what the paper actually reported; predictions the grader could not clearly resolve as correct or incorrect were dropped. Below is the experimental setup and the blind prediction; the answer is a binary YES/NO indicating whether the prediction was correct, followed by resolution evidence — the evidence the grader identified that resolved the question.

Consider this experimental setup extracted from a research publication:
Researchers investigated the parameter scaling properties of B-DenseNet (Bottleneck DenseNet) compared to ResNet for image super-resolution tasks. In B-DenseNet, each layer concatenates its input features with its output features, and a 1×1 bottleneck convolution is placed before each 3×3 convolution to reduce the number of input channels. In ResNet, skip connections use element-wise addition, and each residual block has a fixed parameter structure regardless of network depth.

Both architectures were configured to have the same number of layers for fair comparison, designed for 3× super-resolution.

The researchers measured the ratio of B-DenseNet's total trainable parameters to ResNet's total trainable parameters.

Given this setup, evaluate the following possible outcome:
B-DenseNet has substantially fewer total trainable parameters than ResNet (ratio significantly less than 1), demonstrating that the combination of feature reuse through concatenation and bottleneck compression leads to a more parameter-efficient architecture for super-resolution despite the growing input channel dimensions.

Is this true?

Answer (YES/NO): NO